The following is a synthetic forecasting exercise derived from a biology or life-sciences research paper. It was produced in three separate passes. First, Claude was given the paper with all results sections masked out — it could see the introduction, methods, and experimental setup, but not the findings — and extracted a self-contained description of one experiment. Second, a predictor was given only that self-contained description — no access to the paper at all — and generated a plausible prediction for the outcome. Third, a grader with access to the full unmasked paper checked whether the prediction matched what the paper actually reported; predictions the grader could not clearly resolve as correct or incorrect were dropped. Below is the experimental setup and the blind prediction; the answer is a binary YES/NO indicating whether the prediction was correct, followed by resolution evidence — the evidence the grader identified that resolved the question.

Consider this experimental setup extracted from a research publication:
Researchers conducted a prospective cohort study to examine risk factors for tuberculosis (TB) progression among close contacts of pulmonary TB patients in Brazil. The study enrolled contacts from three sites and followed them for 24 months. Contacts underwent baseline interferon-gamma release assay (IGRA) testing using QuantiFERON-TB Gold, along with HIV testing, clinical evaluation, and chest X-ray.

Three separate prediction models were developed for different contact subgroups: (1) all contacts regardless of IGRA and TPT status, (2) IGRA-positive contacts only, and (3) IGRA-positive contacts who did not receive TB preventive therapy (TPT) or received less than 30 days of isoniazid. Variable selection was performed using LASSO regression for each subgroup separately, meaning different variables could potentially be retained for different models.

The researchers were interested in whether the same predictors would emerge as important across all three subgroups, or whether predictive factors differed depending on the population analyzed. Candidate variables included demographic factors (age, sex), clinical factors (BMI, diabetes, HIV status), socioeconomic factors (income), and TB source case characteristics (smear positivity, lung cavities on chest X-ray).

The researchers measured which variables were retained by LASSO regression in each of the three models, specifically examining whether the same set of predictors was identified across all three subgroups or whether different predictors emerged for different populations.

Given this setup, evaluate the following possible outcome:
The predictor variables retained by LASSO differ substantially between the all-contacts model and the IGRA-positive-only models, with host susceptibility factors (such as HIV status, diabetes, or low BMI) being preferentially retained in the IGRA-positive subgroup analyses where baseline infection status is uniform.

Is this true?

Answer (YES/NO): NO